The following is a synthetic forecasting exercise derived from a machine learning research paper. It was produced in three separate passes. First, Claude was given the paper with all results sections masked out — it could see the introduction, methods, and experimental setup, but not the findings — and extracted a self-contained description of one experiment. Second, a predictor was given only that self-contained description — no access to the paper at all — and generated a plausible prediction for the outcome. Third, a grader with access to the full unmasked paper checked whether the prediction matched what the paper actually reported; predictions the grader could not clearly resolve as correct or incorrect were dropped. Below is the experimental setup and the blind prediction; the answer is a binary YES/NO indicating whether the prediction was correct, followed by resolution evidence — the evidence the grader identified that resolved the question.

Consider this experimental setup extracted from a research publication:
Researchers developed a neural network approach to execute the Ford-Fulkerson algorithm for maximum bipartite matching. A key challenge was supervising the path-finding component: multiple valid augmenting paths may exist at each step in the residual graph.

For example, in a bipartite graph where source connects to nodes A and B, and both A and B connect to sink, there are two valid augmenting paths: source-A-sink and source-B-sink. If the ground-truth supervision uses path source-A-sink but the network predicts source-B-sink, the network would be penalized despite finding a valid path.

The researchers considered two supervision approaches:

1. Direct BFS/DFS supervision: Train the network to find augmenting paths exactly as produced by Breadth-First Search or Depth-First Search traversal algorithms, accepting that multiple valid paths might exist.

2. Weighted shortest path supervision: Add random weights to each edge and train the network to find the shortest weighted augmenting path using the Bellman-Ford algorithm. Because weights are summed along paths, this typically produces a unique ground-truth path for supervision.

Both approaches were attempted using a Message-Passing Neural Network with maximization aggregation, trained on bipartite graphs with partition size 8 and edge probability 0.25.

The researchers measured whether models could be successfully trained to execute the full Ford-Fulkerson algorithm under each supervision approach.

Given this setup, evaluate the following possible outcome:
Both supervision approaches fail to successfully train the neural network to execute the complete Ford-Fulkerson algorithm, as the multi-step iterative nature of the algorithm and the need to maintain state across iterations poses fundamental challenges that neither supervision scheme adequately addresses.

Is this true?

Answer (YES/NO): NO